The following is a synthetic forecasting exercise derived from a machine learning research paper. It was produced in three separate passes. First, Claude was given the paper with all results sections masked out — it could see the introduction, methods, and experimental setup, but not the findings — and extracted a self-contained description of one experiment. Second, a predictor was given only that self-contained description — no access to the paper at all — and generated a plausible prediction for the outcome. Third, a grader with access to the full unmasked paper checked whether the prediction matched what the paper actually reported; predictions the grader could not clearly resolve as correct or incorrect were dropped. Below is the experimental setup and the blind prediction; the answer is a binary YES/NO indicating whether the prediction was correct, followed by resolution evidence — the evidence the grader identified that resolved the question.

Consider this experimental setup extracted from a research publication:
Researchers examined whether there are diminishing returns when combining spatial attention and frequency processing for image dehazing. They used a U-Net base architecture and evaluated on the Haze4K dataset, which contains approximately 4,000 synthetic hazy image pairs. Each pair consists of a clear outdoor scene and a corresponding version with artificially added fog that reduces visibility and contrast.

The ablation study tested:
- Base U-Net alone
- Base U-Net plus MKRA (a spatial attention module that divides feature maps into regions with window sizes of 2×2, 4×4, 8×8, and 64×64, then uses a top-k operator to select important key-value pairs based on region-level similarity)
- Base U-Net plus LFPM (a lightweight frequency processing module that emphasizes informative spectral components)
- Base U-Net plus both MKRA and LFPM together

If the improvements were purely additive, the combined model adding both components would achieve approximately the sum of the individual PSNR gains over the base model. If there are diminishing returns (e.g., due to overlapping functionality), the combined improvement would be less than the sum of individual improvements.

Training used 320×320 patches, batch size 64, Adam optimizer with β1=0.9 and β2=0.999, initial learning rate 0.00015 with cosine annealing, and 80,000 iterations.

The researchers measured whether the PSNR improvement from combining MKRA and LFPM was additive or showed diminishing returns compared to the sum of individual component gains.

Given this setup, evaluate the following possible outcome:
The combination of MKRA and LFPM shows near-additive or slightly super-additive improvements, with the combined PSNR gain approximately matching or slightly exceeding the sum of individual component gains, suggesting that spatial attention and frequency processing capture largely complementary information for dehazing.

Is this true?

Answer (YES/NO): NO